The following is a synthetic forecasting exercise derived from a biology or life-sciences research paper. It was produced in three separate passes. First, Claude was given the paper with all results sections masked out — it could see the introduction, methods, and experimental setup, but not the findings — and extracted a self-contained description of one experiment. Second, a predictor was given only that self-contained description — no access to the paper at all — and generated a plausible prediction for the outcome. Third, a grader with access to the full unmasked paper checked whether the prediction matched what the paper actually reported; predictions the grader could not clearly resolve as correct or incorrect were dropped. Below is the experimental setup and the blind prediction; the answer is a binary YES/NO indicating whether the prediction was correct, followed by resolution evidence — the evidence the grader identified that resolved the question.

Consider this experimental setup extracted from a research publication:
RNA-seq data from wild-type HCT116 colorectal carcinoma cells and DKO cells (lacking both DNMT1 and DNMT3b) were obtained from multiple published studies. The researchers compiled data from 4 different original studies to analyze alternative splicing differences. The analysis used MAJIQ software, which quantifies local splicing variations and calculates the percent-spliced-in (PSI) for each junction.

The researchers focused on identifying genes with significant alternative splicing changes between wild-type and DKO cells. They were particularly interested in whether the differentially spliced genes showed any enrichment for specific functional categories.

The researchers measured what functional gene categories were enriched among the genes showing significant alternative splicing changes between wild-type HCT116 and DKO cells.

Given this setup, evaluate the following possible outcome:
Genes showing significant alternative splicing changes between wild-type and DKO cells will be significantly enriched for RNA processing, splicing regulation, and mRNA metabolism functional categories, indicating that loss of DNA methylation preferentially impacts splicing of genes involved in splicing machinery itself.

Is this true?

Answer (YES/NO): YES